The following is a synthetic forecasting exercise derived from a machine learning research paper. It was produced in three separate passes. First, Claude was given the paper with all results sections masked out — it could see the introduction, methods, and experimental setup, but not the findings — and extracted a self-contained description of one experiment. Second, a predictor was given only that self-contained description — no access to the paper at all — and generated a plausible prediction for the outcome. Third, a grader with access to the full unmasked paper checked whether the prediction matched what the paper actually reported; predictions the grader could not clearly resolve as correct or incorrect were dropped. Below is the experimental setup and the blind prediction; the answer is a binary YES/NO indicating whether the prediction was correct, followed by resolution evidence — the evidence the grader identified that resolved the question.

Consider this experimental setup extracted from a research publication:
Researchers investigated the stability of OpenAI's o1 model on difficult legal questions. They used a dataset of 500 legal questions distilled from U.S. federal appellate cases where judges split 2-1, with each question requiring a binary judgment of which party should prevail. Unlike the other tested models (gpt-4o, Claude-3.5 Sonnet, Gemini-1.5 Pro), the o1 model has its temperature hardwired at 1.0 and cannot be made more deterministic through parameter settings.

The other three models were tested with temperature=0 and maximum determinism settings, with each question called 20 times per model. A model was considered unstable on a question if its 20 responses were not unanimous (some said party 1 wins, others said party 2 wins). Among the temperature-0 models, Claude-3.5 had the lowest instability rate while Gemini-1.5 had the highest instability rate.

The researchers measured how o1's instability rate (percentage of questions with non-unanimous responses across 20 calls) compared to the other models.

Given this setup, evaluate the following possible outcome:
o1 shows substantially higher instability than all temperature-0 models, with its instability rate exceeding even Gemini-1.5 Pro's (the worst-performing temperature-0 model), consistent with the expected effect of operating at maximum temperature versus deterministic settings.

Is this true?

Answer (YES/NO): NO